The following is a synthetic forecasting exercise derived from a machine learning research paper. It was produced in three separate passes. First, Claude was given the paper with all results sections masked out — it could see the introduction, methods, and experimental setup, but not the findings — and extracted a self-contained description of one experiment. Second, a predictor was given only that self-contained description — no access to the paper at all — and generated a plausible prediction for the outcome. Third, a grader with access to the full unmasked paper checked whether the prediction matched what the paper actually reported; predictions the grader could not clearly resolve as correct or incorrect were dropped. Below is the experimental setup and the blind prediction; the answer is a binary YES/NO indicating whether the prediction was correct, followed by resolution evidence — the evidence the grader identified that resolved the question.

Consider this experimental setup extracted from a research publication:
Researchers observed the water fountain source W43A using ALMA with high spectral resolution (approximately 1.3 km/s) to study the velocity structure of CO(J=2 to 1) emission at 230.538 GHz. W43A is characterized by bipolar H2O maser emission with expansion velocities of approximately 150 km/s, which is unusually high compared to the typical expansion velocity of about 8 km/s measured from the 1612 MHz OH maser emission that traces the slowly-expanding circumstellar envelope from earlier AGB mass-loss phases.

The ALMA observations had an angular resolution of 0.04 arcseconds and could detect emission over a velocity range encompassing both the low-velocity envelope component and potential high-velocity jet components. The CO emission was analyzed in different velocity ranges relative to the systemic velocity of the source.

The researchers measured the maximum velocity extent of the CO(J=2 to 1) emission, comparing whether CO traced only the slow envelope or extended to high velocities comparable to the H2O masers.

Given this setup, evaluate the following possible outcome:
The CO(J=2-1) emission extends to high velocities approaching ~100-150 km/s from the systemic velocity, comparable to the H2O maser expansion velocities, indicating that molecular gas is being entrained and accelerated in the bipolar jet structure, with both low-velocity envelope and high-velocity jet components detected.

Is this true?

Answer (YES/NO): YES